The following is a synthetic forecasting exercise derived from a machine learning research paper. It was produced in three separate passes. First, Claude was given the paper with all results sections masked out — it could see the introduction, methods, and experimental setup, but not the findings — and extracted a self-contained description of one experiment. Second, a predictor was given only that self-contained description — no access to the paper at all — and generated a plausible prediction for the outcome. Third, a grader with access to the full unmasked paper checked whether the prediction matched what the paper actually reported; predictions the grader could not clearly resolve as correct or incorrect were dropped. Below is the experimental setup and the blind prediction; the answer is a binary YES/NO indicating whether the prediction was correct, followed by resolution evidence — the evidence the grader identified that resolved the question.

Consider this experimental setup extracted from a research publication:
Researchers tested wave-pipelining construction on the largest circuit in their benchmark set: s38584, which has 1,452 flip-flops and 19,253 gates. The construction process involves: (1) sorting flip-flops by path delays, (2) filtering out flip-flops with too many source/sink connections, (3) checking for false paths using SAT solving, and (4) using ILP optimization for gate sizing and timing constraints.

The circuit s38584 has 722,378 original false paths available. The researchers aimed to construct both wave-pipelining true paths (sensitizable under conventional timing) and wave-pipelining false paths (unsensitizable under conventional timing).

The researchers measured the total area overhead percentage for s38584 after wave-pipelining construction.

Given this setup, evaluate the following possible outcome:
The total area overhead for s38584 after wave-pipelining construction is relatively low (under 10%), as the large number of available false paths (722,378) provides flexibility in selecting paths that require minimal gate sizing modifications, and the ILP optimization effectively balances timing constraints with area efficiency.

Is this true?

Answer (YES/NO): NO